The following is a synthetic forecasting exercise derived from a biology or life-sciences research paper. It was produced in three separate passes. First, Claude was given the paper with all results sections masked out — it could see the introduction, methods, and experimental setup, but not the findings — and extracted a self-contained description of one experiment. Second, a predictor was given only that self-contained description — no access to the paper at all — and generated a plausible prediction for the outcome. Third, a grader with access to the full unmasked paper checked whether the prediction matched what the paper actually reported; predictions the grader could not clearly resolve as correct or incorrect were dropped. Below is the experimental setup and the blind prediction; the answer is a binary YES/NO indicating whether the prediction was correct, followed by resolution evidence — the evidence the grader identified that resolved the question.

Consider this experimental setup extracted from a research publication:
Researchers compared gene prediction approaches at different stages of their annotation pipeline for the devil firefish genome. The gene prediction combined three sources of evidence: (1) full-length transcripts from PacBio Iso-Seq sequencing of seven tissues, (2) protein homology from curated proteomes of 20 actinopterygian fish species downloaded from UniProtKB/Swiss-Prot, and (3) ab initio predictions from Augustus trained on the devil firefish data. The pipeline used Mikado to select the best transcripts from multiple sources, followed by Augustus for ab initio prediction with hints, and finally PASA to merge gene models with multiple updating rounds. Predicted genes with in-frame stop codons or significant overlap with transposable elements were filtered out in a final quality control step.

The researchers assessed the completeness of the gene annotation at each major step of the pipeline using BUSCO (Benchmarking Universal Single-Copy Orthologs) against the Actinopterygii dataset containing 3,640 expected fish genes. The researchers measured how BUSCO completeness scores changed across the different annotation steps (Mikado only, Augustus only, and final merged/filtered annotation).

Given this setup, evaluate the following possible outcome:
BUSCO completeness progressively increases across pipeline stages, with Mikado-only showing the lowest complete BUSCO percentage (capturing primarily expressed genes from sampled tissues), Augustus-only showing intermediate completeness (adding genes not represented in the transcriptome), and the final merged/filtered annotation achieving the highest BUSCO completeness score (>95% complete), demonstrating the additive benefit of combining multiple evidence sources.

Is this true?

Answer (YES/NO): NO